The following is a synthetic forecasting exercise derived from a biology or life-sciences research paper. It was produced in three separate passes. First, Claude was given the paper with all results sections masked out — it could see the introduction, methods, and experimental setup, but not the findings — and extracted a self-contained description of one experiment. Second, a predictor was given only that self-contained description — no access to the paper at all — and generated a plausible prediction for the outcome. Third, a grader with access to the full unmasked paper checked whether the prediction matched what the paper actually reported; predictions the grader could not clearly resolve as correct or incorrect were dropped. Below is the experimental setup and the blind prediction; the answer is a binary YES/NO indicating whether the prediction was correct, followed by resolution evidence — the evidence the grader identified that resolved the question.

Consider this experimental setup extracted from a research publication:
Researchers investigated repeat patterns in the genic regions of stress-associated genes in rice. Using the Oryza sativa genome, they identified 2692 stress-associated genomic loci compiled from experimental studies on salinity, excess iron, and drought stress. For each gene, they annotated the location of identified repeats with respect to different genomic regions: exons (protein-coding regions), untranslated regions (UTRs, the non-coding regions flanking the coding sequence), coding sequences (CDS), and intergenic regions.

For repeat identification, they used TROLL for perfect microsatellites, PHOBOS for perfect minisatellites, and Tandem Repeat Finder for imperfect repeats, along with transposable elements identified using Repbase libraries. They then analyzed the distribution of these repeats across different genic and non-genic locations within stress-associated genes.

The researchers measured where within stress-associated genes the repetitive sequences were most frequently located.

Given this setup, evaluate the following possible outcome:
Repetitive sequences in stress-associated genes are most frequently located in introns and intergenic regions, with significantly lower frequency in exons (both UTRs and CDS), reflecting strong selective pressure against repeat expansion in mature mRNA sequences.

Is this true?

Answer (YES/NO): NO